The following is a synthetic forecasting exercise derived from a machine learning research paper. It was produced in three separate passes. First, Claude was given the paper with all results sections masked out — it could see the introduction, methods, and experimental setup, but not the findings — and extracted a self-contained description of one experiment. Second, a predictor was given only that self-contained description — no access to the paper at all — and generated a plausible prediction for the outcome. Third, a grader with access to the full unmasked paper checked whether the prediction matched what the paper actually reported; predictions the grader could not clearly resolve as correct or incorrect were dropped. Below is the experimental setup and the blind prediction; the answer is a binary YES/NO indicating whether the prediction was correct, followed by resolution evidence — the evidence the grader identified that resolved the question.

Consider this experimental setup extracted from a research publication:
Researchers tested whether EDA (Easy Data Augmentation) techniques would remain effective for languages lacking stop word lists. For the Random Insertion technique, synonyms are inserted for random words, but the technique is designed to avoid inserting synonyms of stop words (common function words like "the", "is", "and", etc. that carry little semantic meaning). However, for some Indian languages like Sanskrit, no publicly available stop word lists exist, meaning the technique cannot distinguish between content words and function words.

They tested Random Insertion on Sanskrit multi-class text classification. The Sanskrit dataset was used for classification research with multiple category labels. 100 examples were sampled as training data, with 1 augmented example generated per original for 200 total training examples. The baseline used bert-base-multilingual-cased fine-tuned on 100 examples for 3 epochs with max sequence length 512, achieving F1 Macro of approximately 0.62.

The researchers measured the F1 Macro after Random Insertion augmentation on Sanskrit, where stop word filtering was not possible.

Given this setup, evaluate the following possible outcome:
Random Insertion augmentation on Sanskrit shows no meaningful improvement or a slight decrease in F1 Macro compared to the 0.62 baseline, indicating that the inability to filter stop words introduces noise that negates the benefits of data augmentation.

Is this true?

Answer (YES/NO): NO